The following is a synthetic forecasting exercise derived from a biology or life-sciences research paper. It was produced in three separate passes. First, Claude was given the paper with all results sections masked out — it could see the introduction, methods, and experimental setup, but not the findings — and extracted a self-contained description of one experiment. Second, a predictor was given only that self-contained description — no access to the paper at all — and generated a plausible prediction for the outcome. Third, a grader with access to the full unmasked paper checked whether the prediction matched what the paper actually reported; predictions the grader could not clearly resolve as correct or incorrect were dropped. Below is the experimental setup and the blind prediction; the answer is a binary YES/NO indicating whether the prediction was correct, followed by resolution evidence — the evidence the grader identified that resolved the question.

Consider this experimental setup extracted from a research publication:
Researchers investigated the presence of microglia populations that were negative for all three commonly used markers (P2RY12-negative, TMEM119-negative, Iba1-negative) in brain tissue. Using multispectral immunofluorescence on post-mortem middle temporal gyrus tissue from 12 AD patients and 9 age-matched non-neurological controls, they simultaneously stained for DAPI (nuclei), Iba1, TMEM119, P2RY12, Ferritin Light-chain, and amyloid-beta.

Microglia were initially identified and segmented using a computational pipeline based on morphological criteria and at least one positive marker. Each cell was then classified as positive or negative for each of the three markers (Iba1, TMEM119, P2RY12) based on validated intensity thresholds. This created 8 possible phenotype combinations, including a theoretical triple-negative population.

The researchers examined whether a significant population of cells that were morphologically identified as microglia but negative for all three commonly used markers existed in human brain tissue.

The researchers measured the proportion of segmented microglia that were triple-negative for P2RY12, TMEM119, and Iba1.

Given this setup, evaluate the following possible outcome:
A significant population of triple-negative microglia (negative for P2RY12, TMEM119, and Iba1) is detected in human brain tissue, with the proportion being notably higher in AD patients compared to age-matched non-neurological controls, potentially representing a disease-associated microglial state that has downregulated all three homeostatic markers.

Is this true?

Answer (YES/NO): NO